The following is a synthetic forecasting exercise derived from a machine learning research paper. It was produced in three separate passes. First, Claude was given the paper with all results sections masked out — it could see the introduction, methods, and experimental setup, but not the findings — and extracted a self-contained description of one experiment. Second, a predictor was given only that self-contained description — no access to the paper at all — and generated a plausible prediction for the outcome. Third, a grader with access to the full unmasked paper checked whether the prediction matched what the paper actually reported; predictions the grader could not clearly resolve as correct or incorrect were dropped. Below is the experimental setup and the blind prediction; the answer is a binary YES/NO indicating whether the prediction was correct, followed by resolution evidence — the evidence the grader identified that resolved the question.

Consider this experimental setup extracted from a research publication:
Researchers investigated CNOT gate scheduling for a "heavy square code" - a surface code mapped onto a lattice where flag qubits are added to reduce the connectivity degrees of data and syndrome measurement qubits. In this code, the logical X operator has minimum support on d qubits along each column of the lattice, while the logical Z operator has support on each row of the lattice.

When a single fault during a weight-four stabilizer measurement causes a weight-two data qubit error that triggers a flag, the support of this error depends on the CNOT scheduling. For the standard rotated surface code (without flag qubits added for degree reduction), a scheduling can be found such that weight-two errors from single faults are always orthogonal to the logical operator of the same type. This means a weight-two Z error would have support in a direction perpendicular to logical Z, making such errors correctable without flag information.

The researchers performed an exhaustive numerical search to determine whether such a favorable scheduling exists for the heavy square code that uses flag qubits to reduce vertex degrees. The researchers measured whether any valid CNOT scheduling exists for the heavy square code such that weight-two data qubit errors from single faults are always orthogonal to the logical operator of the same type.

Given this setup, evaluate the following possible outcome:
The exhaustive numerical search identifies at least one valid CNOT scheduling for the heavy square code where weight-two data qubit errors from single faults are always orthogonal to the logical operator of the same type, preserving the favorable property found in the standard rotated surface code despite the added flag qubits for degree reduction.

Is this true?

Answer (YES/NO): NO